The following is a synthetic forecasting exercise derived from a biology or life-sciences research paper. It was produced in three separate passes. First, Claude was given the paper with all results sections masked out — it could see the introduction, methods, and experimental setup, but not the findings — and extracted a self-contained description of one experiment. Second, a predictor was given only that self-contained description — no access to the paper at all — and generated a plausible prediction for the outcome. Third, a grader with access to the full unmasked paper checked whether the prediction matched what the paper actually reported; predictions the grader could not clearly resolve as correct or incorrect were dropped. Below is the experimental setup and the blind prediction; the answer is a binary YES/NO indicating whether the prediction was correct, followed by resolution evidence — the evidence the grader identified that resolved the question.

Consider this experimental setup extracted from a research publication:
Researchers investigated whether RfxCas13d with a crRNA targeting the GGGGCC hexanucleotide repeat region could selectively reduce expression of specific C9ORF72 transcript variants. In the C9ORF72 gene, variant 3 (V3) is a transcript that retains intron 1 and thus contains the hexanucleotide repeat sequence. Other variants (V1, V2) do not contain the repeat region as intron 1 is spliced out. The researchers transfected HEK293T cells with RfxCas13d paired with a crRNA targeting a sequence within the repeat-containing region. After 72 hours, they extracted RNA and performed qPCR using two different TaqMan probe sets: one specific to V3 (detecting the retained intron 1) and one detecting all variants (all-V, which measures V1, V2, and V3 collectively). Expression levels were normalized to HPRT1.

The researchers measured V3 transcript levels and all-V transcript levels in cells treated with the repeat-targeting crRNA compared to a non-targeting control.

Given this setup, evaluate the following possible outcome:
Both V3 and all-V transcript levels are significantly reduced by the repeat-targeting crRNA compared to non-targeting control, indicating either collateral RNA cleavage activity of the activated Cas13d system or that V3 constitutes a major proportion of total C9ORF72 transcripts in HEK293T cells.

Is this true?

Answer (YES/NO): NO